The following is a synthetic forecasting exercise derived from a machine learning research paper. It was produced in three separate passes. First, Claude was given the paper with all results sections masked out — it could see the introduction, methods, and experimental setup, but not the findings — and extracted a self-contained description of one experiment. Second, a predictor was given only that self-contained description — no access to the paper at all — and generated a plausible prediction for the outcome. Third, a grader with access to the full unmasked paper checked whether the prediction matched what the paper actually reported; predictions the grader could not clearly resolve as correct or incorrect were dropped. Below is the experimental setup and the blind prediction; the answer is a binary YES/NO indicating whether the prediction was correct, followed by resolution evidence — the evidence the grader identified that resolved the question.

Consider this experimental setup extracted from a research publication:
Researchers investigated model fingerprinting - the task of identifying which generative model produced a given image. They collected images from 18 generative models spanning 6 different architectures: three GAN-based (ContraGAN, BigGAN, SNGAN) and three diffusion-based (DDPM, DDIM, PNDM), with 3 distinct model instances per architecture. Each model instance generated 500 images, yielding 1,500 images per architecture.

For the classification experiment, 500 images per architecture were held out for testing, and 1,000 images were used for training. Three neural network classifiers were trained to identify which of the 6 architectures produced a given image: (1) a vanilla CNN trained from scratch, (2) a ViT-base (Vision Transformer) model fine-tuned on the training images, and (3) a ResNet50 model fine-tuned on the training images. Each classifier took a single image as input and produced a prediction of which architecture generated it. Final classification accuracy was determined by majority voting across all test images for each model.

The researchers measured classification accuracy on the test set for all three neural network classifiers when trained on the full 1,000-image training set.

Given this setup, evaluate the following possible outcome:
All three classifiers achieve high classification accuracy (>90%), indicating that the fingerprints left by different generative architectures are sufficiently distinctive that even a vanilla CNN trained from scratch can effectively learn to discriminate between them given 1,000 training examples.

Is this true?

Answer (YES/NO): NO